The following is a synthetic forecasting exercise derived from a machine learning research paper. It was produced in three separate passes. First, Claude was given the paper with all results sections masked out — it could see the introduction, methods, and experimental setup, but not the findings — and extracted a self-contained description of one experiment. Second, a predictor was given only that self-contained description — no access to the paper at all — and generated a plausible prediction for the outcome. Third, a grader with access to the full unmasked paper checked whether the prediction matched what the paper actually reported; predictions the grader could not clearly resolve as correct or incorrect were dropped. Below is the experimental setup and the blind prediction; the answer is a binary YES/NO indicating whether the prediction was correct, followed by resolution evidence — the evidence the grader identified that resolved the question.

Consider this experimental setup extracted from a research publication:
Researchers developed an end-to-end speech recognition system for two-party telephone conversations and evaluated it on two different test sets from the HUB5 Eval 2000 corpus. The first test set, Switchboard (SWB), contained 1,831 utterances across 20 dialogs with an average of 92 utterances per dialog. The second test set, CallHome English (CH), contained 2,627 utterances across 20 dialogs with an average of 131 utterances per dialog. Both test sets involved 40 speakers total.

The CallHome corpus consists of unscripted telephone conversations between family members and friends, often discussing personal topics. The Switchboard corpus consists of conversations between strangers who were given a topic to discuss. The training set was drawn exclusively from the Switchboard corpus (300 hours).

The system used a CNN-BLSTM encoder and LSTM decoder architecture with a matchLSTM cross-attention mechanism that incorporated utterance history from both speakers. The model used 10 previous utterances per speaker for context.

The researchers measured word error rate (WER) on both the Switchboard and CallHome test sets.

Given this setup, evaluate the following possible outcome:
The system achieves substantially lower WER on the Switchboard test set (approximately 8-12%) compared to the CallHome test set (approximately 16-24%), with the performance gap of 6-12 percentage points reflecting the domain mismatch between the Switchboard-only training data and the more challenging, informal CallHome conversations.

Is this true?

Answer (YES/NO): NO